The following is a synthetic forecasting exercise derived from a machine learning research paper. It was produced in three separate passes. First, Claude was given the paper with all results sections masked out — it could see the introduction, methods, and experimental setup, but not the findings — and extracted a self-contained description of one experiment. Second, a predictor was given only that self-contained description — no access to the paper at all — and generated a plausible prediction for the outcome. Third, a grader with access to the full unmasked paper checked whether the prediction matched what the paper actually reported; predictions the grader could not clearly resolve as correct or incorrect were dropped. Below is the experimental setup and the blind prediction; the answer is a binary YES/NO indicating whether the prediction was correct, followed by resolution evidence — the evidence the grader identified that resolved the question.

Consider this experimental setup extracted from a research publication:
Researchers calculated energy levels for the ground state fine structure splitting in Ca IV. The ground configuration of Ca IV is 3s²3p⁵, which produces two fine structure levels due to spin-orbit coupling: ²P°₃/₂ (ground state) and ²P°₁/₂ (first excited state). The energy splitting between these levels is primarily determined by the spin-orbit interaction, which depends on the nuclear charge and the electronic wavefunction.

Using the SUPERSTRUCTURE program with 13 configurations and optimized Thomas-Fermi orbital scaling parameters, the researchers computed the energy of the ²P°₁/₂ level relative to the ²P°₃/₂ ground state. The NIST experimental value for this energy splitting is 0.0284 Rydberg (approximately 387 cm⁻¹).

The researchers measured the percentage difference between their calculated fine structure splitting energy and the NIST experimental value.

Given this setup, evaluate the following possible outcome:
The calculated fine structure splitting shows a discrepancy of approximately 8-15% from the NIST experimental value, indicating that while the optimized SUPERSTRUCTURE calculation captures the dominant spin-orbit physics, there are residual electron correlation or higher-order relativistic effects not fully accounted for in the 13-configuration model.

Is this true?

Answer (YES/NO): NO